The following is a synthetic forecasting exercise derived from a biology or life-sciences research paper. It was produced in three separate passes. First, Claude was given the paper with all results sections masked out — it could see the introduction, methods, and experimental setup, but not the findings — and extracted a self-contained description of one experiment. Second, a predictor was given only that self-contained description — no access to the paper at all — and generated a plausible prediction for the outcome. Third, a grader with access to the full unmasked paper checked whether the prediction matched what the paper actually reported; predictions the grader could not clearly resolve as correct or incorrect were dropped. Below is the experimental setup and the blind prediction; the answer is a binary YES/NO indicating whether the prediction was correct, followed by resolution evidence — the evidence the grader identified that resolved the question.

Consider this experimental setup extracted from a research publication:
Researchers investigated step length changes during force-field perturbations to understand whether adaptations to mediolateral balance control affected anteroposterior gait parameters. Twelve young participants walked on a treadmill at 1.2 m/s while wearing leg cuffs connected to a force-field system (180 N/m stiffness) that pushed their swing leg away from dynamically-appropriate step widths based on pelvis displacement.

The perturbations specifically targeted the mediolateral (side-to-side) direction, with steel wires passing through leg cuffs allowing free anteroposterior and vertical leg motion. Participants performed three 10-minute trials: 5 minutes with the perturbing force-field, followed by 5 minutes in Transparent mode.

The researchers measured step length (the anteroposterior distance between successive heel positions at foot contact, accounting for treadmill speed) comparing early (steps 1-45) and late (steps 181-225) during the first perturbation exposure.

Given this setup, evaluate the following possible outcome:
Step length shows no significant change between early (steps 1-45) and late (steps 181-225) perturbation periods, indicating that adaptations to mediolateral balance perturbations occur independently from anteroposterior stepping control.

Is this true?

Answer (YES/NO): NO